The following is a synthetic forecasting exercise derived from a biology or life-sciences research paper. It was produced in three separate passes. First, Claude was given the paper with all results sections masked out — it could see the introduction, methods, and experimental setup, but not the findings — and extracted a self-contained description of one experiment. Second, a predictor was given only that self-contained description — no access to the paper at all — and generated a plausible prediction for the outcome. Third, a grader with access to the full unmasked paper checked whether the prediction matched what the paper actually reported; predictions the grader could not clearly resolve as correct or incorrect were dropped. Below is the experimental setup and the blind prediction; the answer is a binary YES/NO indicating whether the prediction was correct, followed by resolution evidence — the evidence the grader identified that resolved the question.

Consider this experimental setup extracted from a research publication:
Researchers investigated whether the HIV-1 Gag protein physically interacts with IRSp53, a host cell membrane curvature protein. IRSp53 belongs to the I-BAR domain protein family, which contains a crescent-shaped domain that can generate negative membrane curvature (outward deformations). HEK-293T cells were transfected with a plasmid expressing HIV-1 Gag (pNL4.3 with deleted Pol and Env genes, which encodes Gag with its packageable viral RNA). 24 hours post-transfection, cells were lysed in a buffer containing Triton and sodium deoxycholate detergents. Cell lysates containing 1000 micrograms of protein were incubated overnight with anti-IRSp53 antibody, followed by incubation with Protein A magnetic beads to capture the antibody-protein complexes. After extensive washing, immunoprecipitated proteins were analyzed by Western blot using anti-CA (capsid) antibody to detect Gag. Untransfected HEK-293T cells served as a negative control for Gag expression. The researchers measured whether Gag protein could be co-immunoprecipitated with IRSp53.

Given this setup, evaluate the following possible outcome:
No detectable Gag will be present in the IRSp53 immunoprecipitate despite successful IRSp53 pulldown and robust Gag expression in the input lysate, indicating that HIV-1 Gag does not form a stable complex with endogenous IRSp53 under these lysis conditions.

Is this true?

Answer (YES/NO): NO